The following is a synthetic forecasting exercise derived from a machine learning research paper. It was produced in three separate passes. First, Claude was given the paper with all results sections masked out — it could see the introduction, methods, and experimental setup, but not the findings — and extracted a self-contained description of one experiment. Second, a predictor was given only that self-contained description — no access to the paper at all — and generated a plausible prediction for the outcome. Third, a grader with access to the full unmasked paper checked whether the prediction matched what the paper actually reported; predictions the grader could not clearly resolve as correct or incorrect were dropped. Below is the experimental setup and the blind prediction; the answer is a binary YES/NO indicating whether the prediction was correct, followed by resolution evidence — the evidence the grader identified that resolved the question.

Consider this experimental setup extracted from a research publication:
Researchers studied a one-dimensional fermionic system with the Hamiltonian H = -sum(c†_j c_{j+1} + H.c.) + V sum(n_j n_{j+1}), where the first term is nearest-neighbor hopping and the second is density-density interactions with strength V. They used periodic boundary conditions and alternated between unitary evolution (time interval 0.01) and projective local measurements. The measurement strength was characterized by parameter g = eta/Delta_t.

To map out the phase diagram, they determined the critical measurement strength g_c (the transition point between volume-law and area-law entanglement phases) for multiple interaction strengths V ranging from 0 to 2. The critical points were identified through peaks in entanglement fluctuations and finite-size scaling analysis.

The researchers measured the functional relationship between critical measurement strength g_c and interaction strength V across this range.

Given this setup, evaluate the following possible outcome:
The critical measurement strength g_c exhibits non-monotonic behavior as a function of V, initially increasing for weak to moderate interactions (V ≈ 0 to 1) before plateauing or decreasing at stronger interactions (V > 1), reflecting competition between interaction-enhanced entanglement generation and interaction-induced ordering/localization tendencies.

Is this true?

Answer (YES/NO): NO